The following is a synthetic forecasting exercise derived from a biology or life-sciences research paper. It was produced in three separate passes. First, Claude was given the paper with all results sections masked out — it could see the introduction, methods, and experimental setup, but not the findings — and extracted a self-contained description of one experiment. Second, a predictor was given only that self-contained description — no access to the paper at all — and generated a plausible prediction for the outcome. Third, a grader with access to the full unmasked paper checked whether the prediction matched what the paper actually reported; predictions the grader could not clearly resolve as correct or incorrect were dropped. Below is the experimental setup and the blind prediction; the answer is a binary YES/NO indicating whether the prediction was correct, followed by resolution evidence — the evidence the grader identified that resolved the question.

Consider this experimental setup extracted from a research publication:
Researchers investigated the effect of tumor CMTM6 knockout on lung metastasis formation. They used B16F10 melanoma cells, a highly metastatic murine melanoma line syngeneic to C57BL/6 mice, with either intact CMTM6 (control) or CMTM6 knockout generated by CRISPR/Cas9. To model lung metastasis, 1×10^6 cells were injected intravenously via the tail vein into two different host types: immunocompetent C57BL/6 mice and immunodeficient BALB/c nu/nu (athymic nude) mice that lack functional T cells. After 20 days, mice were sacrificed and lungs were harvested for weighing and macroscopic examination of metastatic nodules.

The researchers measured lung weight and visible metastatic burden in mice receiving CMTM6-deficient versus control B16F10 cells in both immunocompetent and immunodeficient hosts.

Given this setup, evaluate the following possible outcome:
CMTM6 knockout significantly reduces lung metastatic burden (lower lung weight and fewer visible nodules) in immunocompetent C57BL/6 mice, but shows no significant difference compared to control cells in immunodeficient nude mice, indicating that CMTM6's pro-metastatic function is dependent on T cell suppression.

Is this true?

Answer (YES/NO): YES